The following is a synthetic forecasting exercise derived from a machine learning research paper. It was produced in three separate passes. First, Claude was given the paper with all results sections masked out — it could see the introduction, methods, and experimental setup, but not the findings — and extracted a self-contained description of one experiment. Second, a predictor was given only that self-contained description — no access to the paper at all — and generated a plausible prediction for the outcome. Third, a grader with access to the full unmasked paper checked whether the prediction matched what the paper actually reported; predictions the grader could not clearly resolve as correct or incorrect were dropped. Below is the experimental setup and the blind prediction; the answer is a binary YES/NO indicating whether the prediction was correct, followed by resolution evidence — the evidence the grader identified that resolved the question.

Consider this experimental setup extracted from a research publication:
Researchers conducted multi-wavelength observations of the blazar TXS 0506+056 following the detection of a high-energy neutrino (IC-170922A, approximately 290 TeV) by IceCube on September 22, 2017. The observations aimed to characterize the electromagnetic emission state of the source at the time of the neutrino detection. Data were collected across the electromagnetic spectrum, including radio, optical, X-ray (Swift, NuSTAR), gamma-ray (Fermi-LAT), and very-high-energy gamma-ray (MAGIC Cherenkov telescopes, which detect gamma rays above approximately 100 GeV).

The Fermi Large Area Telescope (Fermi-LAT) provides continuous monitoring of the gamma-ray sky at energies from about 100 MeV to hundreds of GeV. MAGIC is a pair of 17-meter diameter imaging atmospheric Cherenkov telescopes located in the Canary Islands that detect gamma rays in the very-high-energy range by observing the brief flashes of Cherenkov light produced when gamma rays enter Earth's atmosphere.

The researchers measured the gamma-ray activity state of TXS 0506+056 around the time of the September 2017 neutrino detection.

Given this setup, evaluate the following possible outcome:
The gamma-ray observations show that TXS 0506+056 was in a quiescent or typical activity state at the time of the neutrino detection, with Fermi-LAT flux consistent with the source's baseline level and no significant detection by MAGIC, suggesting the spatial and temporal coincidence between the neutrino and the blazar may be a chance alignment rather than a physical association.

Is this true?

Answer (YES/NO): NO